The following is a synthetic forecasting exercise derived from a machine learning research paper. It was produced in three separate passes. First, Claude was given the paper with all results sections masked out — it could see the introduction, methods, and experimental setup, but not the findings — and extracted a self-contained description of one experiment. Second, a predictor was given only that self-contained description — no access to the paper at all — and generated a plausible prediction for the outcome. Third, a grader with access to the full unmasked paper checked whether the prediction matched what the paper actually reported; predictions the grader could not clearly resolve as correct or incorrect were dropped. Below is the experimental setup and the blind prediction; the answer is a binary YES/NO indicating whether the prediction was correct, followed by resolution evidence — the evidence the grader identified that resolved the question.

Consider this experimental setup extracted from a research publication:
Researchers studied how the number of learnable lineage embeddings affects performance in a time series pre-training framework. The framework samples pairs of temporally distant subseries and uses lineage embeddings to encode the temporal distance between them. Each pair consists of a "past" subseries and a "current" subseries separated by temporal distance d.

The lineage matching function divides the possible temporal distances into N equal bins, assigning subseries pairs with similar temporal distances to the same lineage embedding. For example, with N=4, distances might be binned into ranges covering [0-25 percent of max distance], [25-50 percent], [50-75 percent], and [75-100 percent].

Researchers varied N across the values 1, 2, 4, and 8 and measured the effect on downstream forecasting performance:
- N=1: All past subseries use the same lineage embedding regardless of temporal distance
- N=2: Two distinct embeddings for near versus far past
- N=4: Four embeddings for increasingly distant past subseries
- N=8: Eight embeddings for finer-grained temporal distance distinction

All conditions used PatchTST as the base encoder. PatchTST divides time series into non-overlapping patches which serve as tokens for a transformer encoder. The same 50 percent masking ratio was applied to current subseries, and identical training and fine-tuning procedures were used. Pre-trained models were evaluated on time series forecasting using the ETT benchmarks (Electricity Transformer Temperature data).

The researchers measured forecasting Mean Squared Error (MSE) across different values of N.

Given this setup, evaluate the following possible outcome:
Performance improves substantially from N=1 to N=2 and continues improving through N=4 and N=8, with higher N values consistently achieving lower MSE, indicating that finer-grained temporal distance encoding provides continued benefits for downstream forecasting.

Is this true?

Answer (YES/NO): NO